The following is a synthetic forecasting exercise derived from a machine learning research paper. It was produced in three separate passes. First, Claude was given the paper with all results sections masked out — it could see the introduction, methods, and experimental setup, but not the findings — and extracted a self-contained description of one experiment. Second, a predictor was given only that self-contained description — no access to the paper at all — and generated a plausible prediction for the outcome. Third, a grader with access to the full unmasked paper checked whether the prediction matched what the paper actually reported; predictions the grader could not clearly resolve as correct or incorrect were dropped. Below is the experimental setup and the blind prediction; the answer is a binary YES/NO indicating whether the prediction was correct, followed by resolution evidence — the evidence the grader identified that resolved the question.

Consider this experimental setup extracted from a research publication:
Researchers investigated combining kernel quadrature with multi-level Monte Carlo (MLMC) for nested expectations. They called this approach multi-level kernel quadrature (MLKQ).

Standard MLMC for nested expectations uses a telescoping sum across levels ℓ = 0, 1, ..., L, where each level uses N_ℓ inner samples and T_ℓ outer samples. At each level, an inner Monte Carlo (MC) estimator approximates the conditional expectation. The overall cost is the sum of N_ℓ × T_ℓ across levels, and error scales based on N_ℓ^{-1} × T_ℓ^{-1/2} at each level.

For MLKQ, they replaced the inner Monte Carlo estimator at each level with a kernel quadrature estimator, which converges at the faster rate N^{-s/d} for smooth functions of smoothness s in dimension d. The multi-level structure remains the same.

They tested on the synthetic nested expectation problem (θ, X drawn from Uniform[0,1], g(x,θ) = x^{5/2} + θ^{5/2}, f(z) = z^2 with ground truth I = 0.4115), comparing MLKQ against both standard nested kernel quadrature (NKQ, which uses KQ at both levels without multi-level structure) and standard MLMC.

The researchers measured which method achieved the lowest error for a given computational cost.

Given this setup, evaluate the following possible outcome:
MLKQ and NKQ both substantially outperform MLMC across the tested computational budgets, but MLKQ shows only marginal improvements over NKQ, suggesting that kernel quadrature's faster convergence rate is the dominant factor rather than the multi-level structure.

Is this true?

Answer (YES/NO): NO